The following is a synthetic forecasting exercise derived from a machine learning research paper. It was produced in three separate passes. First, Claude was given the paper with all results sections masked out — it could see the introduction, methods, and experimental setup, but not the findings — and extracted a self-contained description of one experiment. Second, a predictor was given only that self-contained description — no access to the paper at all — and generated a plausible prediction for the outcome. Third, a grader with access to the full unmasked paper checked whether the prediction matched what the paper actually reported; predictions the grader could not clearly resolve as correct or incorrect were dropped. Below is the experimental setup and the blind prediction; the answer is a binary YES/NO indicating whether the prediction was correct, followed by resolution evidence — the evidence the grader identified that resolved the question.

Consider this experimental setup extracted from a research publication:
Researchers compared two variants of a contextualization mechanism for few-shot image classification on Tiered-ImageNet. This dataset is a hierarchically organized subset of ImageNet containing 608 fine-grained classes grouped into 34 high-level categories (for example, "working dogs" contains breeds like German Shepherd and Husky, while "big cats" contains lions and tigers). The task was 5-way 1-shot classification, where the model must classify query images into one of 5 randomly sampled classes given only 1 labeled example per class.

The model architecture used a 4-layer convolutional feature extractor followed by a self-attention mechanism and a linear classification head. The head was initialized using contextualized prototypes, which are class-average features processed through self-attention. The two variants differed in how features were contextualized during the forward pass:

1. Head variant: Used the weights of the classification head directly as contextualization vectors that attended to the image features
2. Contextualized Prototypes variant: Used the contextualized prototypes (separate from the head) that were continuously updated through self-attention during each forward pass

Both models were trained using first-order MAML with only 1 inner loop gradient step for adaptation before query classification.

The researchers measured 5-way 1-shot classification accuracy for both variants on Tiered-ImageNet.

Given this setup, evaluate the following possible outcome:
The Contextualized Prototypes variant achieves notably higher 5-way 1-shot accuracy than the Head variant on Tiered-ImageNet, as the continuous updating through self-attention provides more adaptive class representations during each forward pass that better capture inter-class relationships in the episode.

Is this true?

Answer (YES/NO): NO